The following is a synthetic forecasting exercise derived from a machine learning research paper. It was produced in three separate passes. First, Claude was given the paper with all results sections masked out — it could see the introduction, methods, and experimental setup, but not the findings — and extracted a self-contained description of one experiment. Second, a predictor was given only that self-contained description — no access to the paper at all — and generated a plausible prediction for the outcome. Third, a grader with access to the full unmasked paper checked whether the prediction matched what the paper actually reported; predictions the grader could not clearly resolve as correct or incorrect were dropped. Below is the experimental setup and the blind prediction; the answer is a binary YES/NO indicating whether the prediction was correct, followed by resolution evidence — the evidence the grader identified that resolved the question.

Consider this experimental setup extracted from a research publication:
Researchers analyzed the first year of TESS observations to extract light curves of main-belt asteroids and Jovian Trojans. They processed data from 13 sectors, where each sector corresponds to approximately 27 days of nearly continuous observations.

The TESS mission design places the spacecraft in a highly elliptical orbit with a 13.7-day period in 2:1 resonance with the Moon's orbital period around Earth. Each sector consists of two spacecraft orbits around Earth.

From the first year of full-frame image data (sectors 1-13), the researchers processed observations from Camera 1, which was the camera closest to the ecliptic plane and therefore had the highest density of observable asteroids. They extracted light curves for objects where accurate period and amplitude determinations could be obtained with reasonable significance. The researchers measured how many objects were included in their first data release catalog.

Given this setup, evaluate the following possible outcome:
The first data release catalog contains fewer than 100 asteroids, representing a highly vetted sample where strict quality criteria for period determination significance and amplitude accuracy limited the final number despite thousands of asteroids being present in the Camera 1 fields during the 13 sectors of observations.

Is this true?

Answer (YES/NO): NO